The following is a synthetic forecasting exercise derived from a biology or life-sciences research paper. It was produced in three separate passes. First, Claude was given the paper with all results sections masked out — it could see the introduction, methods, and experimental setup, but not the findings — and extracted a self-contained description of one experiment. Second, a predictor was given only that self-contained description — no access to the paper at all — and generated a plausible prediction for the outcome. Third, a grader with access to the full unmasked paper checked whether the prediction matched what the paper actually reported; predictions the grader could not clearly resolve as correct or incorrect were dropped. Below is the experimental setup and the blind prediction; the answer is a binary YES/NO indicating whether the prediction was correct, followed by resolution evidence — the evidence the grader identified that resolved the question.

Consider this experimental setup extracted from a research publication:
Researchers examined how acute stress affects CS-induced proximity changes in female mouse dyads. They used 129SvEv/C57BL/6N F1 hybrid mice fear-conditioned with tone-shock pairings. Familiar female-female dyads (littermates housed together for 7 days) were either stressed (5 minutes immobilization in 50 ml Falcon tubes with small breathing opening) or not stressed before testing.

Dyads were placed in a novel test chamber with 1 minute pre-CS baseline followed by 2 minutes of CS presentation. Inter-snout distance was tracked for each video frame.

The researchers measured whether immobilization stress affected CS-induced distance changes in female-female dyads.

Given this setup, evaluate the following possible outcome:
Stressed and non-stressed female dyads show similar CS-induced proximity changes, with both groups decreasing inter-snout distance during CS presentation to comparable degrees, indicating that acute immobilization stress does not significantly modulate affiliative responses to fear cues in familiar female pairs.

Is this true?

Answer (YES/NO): YES